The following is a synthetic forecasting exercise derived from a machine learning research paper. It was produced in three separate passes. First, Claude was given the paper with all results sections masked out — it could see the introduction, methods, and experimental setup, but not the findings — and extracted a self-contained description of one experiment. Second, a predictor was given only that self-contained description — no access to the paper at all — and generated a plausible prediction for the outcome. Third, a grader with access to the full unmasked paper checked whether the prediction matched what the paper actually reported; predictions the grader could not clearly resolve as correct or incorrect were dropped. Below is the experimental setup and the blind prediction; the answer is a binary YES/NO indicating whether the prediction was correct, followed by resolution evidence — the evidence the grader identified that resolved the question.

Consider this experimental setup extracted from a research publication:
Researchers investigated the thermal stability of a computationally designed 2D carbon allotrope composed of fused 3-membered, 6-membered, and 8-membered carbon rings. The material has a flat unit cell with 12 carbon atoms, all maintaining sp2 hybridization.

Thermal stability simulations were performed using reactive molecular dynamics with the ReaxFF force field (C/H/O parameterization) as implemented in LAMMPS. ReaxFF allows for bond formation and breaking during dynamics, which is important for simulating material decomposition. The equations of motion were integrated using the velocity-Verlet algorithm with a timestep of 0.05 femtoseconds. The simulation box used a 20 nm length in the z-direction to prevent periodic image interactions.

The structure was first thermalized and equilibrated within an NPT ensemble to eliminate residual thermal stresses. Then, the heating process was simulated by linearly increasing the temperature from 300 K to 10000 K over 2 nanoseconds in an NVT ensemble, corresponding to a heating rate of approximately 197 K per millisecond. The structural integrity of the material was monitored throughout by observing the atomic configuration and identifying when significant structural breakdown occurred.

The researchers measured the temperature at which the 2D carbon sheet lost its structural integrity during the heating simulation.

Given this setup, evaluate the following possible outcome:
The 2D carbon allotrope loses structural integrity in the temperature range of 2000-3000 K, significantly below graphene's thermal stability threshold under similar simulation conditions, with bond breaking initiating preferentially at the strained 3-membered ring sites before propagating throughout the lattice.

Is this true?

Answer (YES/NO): NO